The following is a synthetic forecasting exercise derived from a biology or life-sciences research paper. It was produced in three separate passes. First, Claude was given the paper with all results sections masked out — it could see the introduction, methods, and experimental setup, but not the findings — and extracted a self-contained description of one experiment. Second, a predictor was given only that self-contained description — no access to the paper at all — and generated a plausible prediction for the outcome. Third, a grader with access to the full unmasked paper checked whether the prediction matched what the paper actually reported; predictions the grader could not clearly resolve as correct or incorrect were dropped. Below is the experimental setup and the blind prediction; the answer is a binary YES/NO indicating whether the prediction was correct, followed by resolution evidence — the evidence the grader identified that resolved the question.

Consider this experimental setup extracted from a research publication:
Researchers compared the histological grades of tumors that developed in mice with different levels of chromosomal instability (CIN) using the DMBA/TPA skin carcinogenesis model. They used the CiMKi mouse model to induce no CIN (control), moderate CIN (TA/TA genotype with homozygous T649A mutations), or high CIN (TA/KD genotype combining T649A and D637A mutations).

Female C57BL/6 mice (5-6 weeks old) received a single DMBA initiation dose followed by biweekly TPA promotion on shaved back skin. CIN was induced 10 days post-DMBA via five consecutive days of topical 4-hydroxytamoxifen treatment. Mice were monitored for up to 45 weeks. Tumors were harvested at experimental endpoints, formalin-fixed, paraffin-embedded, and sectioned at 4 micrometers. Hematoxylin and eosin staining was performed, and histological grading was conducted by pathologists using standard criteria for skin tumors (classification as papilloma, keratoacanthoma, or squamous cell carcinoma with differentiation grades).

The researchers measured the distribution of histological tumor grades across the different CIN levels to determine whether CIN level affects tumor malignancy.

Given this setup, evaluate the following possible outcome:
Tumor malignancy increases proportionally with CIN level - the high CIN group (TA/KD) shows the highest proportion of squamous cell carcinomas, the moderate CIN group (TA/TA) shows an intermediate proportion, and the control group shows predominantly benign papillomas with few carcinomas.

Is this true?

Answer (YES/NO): NO